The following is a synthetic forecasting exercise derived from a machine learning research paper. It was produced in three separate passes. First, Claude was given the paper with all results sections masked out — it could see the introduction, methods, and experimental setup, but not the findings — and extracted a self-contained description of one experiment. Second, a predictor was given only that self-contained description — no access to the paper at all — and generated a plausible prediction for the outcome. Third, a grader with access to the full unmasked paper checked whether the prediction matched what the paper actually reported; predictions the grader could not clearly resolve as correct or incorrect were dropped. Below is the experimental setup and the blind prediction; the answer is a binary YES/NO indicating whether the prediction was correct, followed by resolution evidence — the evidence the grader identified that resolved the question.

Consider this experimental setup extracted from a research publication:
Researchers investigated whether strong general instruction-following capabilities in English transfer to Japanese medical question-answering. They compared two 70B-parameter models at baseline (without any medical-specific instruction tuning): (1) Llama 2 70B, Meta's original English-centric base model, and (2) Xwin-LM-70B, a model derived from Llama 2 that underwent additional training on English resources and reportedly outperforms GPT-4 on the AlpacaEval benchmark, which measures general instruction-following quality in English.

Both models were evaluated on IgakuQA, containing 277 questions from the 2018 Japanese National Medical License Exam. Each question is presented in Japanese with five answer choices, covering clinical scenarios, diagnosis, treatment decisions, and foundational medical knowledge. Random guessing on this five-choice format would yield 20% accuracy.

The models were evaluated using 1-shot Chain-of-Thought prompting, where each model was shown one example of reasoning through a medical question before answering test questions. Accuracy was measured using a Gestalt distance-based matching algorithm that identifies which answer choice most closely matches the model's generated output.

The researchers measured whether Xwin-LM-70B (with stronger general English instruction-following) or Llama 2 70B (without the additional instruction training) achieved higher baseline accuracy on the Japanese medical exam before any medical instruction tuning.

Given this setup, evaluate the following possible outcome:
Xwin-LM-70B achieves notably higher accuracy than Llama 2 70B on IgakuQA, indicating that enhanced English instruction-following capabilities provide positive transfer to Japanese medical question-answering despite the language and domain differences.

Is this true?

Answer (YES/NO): YES